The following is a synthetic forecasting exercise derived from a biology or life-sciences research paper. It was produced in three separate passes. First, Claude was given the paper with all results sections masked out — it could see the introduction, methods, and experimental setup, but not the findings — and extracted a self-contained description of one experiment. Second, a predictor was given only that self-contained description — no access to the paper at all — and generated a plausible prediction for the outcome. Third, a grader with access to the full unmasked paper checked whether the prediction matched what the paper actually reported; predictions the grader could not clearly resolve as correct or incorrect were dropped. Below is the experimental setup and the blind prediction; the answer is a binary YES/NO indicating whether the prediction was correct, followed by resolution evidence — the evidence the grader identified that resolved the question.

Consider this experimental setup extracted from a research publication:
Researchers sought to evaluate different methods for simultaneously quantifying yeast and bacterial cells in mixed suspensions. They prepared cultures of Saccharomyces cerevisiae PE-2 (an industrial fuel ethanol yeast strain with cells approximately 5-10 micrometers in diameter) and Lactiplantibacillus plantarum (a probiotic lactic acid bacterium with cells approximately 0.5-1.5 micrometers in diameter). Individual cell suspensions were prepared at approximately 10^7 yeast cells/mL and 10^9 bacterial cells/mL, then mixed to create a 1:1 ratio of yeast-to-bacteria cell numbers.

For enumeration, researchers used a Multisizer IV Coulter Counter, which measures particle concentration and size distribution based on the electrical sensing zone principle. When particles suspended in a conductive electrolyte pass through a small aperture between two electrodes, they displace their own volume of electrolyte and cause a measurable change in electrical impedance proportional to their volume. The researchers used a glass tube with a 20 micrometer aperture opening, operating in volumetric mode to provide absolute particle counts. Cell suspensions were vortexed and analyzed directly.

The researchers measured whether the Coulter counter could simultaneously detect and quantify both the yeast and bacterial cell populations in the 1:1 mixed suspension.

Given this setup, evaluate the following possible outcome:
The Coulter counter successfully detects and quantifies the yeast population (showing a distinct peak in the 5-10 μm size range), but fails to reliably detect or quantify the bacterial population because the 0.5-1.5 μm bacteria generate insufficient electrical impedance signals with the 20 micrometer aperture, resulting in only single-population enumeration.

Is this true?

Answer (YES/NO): NO